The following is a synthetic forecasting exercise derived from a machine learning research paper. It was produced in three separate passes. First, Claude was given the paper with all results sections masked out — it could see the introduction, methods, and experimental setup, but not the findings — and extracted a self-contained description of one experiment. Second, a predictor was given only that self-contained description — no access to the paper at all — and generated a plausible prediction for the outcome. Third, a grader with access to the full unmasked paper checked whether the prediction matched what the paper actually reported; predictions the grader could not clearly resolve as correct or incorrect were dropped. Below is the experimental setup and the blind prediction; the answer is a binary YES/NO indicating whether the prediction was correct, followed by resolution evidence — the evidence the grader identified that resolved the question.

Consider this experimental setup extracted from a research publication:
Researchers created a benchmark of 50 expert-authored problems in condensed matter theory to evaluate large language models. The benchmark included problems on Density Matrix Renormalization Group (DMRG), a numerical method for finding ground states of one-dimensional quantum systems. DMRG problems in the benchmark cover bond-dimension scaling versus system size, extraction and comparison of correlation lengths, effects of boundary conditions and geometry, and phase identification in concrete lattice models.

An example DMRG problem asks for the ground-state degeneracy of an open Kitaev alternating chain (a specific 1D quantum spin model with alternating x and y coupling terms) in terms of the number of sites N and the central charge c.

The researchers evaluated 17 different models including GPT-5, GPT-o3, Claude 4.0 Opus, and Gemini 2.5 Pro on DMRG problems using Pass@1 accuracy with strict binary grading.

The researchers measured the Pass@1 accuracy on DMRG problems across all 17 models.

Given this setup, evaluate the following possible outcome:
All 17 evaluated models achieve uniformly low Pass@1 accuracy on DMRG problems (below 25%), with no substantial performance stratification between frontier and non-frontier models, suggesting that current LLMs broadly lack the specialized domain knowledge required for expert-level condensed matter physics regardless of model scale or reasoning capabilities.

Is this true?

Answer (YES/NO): NO